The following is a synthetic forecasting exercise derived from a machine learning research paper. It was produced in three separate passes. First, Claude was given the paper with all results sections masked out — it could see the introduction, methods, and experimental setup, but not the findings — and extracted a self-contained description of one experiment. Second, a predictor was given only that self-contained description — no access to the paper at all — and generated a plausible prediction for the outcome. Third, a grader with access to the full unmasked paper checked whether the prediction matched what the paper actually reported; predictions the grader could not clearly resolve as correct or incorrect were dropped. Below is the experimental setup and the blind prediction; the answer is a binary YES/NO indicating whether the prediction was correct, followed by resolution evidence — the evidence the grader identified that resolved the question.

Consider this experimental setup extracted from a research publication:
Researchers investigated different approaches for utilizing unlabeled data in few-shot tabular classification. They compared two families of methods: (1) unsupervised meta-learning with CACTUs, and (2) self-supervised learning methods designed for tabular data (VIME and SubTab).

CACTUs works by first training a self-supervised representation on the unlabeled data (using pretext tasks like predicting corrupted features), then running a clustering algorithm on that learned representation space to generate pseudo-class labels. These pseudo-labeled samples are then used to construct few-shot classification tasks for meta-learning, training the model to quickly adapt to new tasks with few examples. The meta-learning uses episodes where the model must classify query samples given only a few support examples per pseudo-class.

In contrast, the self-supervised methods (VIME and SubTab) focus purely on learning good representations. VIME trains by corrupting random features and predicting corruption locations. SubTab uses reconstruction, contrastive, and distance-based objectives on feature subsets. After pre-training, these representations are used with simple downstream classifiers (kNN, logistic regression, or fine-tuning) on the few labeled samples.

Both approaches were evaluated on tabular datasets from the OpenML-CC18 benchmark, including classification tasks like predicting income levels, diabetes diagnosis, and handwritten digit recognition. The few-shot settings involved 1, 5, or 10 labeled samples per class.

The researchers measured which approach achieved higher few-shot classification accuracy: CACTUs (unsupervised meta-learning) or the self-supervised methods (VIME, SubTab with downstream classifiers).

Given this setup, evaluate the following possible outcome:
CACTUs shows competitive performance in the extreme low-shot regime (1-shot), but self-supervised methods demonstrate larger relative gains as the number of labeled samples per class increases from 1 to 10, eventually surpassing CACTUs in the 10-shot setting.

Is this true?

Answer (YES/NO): NO